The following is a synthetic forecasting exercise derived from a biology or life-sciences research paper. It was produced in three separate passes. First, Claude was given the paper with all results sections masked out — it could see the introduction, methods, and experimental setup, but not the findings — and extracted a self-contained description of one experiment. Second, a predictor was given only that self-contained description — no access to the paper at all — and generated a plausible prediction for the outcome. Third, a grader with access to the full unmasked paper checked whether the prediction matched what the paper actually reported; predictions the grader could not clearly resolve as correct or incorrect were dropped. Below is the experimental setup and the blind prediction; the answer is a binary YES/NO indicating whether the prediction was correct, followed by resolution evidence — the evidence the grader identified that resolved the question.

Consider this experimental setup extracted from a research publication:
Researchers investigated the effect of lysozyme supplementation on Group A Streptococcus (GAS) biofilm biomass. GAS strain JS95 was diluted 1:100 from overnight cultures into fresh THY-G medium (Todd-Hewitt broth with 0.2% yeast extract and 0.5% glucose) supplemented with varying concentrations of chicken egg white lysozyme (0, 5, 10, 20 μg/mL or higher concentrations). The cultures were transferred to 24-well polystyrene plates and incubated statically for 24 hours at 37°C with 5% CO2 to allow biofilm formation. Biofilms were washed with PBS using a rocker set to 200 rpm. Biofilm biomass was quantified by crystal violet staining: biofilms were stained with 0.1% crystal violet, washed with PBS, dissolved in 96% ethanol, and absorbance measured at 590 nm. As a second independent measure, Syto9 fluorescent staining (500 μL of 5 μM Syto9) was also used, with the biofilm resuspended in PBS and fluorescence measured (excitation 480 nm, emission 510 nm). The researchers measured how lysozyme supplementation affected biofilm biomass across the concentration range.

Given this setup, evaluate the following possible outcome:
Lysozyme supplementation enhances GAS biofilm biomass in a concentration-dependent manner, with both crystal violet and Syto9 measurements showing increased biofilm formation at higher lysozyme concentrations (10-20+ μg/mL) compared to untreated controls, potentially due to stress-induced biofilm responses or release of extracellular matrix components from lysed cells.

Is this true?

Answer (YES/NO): NO